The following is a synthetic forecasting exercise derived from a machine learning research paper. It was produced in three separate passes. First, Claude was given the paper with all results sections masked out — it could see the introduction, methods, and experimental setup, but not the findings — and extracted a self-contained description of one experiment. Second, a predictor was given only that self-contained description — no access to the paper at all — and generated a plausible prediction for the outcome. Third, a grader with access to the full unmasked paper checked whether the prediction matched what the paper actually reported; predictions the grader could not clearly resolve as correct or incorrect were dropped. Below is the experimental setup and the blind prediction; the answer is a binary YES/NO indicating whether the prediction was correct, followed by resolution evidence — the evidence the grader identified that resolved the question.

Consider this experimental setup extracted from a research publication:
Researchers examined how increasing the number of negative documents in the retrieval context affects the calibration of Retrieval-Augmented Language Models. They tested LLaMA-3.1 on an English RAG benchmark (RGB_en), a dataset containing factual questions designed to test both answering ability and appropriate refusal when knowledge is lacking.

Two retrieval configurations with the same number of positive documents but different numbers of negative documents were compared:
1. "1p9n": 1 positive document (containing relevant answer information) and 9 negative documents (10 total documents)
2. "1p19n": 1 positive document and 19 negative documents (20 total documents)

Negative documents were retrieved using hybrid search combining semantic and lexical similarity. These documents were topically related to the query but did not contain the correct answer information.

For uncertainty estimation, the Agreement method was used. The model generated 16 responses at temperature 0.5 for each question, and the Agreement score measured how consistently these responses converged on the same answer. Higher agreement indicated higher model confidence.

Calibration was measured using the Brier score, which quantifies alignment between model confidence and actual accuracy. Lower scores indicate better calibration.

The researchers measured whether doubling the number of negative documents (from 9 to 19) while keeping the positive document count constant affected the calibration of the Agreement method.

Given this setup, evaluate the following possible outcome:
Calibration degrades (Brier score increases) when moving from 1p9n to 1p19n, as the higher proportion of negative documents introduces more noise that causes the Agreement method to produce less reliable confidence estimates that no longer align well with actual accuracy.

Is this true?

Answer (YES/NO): NO